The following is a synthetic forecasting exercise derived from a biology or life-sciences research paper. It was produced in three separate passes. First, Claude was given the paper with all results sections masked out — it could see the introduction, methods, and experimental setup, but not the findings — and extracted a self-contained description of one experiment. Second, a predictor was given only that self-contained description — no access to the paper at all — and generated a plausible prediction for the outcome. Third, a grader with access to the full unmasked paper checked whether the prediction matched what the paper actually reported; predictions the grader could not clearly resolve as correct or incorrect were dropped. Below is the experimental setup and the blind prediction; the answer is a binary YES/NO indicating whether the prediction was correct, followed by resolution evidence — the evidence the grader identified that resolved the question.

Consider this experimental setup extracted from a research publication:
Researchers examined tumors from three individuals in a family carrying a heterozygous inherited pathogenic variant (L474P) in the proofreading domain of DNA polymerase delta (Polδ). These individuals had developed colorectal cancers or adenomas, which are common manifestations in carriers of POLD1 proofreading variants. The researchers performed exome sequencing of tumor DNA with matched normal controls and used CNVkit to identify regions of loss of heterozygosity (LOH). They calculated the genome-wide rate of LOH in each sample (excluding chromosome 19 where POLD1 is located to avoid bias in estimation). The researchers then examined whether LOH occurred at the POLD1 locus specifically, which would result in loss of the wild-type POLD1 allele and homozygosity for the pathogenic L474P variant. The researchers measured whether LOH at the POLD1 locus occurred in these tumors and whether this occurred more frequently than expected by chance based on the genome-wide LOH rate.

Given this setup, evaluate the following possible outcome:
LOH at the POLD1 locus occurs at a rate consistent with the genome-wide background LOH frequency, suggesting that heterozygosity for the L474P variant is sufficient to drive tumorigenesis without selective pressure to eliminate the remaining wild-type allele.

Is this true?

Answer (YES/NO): NO